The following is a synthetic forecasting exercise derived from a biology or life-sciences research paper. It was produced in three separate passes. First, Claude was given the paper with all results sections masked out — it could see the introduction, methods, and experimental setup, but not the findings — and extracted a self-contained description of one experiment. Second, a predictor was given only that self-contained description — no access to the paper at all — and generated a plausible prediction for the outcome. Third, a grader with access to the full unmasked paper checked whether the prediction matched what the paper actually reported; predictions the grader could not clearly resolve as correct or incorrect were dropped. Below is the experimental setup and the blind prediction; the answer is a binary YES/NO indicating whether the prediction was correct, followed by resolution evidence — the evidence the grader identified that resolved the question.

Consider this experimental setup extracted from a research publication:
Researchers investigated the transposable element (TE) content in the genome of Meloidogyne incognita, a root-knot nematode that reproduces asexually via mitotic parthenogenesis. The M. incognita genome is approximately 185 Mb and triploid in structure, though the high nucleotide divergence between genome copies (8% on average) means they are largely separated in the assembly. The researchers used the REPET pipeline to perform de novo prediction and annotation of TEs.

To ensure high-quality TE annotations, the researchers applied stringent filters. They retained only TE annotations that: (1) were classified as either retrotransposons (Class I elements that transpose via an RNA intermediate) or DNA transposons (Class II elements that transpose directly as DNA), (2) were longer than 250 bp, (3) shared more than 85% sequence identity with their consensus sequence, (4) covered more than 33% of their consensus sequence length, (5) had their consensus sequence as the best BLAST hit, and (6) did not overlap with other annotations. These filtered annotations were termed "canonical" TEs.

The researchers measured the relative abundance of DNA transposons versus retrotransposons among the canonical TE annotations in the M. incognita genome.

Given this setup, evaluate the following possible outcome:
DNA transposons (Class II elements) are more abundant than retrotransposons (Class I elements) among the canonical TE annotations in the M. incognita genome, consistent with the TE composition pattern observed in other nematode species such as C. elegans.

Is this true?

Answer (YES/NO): YES